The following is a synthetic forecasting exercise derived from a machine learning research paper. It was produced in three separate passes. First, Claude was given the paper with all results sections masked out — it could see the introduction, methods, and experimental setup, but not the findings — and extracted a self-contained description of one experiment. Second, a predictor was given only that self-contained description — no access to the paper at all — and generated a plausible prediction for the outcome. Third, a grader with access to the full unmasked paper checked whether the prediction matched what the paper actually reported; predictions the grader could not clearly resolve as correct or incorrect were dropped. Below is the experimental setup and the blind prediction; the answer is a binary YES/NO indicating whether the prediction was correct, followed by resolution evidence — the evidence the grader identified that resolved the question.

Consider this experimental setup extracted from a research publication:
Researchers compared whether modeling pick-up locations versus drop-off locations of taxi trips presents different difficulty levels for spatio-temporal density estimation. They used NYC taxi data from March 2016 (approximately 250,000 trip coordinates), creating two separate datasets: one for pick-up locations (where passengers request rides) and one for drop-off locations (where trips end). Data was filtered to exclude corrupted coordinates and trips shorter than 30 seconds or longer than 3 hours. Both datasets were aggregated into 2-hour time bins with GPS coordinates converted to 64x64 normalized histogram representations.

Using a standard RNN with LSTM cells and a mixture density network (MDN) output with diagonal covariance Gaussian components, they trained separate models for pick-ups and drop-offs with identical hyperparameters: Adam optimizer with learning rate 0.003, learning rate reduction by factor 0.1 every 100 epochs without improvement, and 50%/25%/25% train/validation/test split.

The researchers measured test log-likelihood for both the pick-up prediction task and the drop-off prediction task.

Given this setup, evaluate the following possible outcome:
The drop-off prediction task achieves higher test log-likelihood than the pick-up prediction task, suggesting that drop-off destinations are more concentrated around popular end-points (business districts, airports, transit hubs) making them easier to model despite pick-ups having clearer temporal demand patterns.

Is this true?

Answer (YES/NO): NO